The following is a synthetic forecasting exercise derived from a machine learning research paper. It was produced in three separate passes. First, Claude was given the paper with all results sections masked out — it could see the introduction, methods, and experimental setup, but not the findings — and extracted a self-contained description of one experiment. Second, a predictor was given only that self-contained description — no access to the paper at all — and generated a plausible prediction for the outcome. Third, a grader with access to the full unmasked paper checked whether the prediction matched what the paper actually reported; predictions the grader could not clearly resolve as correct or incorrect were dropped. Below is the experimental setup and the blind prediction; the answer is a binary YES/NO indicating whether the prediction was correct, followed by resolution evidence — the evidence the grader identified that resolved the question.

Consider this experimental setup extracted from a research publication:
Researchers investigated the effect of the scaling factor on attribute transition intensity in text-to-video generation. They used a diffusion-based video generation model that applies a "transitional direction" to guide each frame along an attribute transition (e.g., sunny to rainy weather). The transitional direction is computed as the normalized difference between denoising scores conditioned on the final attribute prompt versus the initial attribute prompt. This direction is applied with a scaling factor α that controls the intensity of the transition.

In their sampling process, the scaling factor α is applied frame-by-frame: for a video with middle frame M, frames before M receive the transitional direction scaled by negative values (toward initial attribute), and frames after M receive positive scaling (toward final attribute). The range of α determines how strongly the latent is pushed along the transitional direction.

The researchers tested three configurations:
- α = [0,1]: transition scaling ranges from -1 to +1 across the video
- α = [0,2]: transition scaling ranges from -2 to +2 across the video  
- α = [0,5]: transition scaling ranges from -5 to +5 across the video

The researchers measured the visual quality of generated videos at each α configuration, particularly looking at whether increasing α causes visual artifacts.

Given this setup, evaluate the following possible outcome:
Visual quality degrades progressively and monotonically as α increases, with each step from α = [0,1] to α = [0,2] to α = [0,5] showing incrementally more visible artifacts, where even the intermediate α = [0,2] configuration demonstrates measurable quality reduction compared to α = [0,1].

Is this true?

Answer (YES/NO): NO